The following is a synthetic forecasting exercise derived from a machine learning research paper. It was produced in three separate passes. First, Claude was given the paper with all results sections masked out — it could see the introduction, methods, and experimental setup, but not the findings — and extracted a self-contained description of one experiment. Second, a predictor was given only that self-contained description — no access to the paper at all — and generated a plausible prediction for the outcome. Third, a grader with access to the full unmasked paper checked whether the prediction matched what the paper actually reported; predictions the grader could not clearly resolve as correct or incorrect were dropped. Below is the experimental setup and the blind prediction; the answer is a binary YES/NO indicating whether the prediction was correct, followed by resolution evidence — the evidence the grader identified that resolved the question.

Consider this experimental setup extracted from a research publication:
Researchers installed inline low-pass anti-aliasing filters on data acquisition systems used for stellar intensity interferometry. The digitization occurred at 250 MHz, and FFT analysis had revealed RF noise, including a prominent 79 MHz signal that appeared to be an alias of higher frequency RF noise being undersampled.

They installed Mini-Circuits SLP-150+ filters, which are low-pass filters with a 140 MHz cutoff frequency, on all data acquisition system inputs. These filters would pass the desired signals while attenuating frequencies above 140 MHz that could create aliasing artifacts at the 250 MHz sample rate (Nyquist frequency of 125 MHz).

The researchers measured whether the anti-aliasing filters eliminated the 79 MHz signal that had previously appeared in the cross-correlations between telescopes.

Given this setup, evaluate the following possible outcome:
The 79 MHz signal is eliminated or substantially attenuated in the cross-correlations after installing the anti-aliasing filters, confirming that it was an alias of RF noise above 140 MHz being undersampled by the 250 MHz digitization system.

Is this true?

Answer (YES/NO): NO